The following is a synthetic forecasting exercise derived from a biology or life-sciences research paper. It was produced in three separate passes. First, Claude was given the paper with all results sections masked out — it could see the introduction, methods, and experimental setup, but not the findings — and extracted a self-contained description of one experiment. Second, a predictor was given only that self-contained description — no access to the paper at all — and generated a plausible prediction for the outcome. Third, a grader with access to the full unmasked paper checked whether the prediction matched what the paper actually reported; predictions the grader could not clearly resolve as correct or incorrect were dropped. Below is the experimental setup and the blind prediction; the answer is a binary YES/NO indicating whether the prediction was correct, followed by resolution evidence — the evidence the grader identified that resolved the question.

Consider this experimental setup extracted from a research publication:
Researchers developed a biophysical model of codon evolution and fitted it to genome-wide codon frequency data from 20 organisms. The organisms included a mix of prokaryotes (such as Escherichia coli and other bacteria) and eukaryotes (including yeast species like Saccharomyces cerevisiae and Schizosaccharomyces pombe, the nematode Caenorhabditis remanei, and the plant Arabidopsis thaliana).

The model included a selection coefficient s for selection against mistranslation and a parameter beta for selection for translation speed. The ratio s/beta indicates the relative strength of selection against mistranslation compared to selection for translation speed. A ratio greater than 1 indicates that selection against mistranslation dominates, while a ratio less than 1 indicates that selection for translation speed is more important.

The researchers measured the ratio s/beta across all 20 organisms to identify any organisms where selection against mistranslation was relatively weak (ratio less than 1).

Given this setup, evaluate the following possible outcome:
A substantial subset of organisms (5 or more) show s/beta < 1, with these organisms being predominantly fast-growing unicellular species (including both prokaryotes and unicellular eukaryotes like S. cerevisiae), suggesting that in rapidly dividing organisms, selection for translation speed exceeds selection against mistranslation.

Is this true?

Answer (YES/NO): NO